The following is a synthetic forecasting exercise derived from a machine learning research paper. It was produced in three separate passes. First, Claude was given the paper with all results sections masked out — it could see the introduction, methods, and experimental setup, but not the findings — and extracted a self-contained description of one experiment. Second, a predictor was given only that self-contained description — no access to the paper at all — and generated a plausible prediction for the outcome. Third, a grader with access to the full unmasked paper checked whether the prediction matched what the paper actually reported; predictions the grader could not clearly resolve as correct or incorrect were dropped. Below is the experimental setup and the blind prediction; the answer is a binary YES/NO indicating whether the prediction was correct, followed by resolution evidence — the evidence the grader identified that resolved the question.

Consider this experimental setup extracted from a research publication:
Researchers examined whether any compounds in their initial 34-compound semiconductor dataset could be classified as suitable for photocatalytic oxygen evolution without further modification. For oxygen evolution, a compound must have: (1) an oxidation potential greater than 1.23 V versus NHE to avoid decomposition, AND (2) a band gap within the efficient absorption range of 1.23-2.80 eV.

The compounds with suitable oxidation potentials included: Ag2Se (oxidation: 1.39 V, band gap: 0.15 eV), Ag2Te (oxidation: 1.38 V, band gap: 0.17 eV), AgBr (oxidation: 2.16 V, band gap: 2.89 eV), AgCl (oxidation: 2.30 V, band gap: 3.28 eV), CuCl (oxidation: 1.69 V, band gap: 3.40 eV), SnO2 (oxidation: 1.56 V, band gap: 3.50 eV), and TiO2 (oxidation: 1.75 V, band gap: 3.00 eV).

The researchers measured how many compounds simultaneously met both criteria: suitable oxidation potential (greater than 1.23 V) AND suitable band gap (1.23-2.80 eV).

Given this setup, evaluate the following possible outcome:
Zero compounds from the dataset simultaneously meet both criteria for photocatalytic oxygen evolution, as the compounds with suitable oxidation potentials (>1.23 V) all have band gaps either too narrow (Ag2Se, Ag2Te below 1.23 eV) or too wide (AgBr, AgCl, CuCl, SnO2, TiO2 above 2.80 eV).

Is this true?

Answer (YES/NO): YES